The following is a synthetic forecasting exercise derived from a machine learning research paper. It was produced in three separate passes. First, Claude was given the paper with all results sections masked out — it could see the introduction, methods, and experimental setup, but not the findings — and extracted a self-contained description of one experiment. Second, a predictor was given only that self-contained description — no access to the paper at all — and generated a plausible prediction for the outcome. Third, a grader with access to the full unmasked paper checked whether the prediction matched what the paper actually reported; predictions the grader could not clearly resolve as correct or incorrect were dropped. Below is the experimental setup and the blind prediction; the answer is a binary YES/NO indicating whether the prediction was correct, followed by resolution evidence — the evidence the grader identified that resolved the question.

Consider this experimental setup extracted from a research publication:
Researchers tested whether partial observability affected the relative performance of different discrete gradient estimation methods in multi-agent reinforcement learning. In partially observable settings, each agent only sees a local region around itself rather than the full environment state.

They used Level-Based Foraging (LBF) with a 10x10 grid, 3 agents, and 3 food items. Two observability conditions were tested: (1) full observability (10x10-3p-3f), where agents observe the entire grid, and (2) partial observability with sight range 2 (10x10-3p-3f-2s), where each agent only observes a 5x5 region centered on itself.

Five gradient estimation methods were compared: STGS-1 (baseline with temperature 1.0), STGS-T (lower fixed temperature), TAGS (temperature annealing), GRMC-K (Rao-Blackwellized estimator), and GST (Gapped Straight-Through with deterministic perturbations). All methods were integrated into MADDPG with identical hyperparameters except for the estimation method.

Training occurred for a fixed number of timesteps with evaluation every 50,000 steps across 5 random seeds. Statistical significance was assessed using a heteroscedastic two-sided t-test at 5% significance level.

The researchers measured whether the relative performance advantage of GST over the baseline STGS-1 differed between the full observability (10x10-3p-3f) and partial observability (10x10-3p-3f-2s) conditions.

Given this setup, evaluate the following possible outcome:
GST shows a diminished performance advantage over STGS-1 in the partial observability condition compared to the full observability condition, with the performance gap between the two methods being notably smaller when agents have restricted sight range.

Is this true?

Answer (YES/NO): YES